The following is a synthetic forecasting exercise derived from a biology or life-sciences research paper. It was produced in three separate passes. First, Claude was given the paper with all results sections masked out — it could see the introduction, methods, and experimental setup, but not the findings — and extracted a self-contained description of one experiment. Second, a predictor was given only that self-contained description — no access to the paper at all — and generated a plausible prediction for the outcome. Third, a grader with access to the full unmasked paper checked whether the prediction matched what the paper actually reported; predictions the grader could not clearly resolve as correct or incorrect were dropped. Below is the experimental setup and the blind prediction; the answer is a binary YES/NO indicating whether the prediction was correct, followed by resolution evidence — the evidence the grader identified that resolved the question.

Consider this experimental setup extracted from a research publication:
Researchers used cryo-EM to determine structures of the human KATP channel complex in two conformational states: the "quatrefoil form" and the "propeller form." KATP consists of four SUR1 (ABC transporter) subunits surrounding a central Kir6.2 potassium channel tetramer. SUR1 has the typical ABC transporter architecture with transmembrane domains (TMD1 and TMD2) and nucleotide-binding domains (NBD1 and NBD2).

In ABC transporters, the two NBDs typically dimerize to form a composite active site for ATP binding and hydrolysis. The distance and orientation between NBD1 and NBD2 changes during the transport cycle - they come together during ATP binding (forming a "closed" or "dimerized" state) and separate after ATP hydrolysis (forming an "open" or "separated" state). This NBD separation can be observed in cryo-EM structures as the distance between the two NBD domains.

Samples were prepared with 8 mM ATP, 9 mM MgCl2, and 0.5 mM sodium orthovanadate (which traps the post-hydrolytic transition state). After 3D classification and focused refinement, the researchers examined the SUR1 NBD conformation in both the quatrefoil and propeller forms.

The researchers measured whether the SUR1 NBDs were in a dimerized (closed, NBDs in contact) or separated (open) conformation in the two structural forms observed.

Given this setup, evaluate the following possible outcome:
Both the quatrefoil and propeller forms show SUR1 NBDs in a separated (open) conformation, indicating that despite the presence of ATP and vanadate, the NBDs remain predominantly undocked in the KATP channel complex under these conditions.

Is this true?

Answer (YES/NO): NO